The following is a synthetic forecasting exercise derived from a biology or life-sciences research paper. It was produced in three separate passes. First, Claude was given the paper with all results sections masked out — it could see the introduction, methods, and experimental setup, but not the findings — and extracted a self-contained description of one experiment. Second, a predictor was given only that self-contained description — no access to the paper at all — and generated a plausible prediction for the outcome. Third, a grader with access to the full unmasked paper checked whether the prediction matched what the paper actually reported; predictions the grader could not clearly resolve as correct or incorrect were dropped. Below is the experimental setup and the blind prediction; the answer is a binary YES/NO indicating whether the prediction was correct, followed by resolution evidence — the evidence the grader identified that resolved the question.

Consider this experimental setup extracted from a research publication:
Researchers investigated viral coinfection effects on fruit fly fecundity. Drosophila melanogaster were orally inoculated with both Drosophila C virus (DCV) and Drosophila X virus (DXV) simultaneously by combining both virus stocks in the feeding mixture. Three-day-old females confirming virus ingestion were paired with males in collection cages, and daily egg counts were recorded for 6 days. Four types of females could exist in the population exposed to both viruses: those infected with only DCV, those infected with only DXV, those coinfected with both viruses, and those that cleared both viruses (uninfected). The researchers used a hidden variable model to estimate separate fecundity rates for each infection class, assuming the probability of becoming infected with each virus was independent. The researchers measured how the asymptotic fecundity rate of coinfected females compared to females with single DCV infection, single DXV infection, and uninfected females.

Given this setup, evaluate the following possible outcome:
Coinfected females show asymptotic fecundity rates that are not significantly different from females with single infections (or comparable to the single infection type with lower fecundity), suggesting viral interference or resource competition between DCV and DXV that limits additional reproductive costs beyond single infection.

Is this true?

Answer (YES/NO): NO